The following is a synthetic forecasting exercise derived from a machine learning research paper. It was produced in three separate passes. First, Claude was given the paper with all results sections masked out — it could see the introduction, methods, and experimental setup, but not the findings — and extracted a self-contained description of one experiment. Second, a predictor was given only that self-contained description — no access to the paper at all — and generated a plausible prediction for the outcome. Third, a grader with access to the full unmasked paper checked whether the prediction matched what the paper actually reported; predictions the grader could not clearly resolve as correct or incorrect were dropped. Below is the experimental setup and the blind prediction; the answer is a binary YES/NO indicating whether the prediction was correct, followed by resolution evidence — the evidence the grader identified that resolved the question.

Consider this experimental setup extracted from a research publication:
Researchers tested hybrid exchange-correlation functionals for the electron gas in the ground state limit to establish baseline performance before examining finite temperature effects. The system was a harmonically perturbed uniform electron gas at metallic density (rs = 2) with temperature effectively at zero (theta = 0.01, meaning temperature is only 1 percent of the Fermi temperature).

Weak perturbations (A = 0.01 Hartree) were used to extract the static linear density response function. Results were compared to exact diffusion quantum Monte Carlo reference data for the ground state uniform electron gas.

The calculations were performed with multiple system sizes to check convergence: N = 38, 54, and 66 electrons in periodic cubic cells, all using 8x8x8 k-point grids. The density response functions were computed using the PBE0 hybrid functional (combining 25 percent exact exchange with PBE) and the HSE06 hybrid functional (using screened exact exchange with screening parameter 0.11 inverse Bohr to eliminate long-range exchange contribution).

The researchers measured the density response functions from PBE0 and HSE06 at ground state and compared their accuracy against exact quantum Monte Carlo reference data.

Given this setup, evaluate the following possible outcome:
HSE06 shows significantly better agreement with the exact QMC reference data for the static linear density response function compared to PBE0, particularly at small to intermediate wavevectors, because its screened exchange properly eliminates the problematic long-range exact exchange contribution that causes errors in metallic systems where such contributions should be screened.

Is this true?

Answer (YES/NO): NO